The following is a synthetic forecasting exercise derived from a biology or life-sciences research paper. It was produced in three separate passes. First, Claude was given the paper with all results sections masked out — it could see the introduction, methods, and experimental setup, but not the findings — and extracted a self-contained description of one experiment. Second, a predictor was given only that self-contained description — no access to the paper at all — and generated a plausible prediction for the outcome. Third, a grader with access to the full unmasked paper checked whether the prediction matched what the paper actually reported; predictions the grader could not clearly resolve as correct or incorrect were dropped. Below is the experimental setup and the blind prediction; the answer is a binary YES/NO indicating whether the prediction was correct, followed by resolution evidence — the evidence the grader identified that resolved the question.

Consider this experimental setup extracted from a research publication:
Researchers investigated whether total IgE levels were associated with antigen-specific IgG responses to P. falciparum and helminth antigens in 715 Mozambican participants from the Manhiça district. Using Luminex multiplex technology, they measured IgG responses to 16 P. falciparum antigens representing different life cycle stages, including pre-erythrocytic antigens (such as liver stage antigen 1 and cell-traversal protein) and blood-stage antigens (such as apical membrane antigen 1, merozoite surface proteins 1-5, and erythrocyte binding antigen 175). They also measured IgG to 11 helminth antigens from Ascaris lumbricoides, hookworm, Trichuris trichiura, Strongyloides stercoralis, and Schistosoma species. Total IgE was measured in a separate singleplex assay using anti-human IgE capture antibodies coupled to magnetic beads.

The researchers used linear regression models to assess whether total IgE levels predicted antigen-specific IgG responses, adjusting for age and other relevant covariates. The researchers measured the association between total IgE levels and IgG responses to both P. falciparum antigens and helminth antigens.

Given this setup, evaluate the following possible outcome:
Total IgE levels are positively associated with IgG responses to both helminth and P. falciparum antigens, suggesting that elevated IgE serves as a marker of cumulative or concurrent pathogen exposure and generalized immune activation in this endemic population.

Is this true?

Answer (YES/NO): YES